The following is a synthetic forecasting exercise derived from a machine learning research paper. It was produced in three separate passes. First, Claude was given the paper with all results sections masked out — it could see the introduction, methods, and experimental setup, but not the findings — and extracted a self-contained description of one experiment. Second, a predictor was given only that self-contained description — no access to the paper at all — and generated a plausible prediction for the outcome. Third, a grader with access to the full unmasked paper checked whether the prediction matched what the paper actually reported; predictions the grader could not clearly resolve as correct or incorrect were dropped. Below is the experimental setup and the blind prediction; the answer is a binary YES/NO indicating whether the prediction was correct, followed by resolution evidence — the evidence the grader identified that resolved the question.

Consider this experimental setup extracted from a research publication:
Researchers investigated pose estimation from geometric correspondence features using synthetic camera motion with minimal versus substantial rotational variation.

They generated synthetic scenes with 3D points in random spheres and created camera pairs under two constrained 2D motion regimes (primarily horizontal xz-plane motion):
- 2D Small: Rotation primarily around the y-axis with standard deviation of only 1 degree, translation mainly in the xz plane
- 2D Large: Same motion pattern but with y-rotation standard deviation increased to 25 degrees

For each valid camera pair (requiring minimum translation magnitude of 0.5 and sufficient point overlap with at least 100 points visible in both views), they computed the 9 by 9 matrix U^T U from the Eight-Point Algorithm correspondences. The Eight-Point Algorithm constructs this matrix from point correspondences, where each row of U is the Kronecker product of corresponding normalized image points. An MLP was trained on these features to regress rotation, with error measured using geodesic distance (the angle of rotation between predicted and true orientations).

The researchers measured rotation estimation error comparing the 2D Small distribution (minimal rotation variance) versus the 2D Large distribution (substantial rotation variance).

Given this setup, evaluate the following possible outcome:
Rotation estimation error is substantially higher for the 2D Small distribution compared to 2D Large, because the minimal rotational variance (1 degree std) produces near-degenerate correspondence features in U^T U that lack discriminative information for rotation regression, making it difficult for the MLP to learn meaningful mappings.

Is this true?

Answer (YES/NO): NO